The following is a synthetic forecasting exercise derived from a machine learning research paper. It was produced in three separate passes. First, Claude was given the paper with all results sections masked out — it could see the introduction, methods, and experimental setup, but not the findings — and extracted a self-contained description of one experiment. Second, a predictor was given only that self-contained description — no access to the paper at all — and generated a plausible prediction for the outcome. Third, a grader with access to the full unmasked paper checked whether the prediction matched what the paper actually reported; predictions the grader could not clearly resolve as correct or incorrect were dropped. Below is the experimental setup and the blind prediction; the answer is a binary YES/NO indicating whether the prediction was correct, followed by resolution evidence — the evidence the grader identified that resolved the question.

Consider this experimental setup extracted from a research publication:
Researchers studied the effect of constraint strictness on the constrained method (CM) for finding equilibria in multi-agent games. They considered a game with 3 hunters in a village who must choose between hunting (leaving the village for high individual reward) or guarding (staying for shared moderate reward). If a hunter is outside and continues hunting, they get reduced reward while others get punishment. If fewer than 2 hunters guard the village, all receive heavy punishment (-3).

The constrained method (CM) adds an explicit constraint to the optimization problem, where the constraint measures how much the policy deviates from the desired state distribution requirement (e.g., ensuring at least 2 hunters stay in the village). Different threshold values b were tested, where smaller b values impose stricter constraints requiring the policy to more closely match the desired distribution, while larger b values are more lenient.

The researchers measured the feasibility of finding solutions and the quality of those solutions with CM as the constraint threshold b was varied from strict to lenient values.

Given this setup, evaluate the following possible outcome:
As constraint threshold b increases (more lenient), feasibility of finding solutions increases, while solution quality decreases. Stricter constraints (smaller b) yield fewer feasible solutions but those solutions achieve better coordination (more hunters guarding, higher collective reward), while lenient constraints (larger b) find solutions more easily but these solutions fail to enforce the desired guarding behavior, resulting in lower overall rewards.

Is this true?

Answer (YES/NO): NO